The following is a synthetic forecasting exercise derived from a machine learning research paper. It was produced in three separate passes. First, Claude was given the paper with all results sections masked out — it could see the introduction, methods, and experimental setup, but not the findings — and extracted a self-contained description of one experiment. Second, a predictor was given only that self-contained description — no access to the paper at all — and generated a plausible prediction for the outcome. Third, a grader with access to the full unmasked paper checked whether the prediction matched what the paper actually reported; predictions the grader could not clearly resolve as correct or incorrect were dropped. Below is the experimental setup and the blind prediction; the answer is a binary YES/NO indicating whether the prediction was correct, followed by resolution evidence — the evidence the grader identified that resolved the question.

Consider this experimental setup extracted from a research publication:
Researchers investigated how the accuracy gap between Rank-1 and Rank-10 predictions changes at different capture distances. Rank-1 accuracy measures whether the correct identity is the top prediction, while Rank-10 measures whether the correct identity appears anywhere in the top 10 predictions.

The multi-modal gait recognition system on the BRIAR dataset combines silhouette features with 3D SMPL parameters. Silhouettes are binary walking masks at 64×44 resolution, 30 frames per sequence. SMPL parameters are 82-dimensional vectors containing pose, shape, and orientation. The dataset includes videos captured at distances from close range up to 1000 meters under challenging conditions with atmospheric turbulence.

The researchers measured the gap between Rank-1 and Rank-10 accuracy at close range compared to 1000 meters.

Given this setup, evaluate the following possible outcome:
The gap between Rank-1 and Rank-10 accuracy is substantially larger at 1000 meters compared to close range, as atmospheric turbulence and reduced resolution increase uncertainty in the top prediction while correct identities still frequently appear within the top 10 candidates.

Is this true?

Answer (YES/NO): YES